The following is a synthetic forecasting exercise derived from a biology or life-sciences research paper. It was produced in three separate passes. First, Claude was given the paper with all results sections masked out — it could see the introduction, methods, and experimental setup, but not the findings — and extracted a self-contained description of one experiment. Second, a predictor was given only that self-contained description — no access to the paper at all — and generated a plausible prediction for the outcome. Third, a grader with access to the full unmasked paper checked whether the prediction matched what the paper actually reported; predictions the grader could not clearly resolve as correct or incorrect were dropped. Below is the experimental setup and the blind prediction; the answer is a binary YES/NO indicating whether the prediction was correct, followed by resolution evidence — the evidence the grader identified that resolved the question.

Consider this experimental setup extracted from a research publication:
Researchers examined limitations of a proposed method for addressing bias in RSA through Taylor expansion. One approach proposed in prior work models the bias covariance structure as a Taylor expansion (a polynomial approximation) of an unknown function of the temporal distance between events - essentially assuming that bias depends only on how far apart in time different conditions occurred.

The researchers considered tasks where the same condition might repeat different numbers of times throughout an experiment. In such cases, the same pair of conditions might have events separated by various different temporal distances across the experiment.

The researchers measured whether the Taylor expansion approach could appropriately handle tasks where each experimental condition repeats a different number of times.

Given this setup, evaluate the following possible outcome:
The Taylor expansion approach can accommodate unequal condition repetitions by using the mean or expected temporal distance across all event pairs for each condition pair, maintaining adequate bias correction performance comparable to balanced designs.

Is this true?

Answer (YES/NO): NO